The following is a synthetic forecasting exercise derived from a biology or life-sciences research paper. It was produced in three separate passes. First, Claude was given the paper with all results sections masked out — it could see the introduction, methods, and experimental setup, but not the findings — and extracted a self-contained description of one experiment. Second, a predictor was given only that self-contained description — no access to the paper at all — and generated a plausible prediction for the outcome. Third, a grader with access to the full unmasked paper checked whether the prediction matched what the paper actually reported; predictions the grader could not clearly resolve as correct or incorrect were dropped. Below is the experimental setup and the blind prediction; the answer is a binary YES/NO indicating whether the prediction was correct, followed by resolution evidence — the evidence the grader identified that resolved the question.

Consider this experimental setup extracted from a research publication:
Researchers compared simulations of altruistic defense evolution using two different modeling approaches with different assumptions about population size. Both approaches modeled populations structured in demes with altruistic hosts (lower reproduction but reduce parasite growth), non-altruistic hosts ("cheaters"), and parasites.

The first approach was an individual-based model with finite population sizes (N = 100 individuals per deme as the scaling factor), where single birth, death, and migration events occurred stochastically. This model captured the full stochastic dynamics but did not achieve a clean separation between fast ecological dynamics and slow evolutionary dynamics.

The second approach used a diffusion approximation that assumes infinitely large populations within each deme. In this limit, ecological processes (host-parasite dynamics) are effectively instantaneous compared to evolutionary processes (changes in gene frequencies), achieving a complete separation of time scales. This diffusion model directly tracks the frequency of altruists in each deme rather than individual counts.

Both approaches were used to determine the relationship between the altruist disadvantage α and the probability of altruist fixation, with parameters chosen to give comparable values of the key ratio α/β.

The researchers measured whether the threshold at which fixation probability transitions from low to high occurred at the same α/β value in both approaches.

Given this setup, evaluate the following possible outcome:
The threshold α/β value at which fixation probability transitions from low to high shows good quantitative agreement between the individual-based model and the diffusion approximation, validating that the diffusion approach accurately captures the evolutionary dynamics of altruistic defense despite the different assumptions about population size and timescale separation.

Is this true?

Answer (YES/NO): NO